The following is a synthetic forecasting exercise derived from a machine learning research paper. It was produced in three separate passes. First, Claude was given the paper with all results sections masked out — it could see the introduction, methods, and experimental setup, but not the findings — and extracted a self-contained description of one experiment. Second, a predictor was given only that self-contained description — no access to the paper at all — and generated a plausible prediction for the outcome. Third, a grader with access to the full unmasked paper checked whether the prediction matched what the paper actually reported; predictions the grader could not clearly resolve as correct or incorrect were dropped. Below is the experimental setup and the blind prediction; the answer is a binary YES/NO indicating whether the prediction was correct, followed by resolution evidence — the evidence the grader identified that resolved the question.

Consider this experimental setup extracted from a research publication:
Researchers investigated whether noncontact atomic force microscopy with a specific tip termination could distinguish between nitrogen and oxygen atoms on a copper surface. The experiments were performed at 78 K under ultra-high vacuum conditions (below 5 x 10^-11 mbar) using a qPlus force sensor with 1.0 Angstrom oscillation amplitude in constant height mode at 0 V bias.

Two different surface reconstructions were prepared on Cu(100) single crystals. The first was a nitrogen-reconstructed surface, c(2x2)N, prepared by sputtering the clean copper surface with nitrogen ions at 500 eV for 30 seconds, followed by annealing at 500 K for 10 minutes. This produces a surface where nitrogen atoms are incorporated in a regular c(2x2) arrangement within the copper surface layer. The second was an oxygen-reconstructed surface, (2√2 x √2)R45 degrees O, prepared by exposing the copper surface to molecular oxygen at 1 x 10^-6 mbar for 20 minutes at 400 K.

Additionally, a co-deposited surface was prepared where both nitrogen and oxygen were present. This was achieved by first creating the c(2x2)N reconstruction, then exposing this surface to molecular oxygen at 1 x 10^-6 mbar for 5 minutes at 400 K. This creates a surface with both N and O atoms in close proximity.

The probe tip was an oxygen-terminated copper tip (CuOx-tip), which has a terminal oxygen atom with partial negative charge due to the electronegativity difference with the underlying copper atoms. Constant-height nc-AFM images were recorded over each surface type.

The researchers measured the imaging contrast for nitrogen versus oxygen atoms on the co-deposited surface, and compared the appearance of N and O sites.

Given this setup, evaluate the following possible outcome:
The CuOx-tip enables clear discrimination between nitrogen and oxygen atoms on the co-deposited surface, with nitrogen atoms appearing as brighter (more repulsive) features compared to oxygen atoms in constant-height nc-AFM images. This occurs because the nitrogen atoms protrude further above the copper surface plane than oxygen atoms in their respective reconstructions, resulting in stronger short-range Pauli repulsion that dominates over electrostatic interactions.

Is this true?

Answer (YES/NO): NO